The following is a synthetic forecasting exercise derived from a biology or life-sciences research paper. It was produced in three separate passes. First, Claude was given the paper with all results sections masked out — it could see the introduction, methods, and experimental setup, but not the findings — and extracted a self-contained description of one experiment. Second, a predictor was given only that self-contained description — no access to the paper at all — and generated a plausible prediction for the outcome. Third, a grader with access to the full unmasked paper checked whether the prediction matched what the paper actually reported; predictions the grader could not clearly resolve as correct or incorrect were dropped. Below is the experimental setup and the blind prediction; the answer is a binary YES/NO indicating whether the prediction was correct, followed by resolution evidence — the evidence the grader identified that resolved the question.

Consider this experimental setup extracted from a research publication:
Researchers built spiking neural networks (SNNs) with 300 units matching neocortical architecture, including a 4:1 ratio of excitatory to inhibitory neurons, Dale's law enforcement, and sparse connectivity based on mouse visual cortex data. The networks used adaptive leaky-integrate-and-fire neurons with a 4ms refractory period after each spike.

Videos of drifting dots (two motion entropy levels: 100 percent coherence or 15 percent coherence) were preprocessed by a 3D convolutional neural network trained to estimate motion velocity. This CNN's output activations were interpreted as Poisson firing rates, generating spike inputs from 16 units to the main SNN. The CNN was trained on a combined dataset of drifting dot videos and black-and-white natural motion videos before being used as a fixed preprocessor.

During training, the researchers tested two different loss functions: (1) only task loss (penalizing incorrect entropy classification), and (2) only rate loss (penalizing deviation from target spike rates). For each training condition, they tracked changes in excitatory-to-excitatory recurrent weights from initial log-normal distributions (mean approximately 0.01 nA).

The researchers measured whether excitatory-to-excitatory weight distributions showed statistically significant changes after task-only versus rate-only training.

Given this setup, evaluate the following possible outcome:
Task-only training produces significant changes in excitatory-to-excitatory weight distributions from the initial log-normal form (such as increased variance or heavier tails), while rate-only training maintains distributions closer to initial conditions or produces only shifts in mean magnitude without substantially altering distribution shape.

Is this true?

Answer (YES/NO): NO